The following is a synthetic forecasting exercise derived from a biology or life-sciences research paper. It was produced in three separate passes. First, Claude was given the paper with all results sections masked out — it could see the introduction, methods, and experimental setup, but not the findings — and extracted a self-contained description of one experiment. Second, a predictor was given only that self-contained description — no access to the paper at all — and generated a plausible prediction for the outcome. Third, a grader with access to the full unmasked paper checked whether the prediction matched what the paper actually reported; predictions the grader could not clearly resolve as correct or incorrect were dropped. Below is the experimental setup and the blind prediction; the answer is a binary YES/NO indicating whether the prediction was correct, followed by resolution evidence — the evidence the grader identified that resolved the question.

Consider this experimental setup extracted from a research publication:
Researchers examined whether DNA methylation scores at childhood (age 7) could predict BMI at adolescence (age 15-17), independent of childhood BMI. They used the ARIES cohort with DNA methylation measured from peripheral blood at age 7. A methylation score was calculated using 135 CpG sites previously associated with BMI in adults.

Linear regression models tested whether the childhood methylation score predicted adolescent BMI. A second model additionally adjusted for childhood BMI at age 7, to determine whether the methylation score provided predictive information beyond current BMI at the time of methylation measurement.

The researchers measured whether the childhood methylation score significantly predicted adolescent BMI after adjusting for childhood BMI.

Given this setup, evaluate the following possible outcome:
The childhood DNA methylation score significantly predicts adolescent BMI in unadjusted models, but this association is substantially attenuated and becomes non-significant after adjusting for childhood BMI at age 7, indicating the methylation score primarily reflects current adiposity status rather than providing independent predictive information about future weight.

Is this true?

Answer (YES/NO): YES